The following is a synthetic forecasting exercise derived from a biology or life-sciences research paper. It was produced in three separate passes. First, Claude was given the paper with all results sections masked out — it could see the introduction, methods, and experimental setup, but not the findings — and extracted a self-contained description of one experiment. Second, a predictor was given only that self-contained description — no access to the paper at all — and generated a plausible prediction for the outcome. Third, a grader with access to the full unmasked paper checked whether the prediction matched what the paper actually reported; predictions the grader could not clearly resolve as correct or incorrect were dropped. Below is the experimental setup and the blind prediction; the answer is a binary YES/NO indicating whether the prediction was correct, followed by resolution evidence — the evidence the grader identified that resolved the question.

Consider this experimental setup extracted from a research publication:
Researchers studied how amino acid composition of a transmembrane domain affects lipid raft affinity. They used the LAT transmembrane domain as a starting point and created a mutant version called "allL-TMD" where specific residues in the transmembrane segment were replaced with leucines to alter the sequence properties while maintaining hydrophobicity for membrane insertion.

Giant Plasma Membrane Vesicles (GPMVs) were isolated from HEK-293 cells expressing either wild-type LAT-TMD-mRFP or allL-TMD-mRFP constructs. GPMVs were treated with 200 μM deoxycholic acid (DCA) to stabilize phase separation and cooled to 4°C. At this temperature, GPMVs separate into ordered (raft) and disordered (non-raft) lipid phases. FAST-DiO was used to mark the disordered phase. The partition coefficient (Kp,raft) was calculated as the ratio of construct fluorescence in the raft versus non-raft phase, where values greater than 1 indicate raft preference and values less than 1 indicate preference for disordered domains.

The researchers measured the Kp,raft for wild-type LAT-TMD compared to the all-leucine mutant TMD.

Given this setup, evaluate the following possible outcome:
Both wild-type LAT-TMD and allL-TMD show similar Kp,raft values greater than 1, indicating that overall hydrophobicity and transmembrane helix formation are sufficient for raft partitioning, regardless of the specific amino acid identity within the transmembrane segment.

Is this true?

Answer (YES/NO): NO